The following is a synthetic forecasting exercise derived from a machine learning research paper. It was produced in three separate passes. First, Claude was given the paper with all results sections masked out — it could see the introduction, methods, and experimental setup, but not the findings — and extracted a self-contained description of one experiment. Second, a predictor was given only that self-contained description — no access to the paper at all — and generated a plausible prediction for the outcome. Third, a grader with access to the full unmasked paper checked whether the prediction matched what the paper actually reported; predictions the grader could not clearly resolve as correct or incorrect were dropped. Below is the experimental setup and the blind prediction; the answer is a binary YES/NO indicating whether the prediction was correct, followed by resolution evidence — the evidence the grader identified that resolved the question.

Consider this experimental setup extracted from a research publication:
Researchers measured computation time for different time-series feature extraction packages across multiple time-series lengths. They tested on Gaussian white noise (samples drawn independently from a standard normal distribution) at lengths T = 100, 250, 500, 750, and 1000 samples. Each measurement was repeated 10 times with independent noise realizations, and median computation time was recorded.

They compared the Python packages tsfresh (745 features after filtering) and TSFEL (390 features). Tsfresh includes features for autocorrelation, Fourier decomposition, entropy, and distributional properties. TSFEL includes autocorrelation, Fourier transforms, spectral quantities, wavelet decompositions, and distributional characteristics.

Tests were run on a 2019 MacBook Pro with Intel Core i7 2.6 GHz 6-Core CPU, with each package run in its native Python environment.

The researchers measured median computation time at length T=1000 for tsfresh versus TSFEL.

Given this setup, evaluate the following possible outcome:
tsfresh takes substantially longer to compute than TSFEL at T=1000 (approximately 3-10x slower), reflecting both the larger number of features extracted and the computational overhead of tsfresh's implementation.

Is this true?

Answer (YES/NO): NO